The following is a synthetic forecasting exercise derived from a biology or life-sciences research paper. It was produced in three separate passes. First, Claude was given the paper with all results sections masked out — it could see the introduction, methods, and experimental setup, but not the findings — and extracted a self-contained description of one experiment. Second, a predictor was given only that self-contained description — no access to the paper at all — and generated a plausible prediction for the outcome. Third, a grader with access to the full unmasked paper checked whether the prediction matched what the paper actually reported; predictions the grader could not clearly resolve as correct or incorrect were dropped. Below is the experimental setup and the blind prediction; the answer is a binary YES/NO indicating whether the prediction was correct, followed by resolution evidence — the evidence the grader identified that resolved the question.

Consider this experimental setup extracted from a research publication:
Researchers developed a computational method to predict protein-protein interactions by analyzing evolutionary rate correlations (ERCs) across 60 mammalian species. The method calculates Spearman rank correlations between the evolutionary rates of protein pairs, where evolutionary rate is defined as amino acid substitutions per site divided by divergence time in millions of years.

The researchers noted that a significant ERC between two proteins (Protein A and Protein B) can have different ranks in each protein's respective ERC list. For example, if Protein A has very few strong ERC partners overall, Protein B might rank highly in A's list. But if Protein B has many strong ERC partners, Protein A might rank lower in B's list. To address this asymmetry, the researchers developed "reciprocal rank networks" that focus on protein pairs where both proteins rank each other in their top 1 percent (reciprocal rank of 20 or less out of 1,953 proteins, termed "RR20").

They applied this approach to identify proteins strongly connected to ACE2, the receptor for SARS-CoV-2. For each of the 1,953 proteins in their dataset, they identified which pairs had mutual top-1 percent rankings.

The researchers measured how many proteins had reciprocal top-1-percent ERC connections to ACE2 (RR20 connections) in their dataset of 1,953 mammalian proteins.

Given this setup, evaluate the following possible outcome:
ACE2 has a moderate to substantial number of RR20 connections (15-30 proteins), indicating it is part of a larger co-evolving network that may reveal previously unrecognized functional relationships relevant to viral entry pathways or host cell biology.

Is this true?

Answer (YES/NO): NO